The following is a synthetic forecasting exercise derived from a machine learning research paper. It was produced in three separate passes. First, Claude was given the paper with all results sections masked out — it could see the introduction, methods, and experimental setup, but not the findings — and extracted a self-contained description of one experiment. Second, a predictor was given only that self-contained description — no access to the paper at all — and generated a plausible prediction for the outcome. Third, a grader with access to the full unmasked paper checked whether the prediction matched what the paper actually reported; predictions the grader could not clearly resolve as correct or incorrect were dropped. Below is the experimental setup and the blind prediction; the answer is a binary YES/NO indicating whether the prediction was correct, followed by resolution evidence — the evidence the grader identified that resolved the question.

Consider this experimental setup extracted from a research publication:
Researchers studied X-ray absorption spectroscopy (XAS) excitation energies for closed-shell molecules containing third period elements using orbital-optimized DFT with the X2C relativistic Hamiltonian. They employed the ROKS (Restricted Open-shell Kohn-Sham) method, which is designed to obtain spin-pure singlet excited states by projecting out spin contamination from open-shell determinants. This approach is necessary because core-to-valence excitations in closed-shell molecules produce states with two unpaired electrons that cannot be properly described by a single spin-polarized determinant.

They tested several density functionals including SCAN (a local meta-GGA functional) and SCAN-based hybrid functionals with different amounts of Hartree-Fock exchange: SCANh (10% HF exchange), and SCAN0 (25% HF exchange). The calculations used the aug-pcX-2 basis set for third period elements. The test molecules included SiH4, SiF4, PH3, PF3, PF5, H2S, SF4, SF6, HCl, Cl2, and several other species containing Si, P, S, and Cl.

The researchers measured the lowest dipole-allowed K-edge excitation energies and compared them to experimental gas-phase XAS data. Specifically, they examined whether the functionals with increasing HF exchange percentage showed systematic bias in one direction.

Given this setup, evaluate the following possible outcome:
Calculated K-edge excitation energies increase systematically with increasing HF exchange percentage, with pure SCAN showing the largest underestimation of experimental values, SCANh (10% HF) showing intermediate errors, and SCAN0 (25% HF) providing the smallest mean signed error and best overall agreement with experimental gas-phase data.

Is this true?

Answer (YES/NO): NO